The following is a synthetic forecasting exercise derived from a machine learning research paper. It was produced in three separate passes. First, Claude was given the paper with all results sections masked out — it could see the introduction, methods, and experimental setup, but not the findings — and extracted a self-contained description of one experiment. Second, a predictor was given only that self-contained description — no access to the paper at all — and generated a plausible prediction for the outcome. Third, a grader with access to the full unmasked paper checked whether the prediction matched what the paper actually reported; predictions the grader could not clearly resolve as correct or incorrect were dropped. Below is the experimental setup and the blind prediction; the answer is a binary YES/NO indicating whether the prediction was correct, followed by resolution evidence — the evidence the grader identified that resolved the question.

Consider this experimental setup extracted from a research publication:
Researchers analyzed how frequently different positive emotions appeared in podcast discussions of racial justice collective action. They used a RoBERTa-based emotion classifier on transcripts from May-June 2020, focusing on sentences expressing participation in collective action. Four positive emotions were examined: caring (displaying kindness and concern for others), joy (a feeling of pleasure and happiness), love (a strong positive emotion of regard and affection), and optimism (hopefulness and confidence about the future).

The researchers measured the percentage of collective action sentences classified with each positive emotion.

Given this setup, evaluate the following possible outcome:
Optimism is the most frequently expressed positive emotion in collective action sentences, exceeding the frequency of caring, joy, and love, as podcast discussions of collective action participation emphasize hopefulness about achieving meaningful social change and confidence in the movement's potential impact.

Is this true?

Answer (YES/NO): YES